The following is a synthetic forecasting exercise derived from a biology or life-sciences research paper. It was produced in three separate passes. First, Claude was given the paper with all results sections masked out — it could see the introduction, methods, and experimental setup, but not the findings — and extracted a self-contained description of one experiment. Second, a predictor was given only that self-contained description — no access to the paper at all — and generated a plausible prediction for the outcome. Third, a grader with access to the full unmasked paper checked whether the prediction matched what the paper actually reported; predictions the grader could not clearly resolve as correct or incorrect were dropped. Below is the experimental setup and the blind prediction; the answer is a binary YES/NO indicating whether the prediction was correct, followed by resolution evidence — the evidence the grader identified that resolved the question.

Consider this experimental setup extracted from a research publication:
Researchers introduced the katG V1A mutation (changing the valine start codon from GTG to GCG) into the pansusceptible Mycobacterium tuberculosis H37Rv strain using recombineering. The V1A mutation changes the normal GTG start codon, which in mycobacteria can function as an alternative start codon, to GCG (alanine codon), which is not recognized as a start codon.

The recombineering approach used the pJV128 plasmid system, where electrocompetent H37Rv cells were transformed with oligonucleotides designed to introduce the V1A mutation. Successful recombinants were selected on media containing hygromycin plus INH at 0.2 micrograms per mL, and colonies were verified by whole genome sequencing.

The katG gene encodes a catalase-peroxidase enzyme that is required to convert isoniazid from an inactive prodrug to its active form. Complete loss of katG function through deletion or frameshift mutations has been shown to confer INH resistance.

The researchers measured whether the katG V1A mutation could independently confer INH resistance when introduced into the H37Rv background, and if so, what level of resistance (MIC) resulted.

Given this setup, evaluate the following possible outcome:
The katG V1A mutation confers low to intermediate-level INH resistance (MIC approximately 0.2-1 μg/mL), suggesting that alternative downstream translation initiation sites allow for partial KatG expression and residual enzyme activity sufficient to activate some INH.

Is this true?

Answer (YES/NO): NO